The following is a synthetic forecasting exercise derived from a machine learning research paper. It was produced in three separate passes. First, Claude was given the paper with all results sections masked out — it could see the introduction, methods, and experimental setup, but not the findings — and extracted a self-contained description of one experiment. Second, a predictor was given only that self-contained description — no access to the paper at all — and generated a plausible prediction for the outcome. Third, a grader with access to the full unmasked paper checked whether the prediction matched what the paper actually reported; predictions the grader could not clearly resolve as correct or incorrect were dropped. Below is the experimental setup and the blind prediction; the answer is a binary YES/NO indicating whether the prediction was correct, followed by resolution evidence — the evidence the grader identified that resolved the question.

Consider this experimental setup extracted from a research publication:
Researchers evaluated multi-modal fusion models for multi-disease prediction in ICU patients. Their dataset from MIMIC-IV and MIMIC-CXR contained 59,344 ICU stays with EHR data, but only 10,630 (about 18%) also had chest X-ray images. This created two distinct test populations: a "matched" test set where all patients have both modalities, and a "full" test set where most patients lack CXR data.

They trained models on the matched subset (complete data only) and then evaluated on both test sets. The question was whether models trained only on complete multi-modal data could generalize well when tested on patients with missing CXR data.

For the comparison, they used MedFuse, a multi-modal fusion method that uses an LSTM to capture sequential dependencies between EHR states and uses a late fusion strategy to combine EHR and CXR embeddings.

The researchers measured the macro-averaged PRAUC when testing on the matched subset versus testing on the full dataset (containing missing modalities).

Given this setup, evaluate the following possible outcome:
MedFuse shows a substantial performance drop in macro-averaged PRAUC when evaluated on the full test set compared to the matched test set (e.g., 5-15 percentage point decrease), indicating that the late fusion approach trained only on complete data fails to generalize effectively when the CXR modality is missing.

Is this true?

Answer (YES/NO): YES